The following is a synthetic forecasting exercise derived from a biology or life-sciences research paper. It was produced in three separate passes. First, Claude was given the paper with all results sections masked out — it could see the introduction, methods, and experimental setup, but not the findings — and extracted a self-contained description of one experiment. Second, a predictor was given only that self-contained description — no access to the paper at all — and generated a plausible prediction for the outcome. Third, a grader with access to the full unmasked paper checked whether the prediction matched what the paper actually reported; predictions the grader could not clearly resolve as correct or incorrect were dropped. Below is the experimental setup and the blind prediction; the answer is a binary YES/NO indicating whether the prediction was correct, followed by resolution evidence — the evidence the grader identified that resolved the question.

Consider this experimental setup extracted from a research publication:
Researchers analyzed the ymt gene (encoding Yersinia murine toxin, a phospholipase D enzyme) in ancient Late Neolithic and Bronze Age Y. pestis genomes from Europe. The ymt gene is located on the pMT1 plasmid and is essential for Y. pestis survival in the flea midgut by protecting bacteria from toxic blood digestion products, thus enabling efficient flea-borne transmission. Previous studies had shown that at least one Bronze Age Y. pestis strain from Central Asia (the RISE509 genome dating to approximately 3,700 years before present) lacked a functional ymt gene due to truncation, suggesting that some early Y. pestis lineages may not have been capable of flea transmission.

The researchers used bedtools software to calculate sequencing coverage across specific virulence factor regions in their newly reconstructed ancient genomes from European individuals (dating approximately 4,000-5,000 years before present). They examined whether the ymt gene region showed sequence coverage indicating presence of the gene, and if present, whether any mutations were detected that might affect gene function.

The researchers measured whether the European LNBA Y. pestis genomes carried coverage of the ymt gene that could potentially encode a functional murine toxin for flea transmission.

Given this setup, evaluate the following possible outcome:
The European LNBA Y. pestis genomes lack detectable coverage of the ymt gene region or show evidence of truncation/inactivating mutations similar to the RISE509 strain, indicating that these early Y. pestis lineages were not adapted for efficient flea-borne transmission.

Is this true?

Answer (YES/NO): YES